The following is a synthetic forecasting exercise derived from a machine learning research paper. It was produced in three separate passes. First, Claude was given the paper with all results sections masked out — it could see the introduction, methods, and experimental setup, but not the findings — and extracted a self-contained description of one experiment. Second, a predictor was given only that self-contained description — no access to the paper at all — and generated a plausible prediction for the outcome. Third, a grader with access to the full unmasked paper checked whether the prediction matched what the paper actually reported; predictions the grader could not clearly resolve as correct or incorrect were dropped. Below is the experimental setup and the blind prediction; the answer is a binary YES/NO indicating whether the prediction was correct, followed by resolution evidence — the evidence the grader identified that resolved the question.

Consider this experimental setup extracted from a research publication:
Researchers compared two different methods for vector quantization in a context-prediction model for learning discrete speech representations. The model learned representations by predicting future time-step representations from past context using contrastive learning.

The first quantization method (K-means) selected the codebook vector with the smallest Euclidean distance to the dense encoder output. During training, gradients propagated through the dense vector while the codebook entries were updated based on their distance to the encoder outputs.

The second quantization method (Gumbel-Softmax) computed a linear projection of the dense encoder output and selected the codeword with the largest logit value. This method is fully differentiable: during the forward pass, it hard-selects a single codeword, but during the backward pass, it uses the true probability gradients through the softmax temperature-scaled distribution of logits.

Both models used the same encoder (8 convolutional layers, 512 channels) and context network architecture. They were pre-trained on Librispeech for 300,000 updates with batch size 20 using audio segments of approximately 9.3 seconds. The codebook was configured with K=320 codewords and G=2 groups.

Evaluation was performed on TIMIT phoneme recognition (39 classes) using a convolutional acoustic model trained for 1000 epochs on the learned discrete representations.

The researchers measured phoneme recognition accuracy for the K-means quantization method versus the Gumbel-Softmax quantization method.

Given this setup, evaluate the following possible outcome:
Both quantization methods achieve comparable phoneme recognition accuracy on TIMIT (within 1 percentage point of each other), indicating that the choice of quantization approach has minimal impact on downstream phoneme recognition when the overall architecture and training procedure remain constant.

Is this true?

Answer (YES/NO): NO